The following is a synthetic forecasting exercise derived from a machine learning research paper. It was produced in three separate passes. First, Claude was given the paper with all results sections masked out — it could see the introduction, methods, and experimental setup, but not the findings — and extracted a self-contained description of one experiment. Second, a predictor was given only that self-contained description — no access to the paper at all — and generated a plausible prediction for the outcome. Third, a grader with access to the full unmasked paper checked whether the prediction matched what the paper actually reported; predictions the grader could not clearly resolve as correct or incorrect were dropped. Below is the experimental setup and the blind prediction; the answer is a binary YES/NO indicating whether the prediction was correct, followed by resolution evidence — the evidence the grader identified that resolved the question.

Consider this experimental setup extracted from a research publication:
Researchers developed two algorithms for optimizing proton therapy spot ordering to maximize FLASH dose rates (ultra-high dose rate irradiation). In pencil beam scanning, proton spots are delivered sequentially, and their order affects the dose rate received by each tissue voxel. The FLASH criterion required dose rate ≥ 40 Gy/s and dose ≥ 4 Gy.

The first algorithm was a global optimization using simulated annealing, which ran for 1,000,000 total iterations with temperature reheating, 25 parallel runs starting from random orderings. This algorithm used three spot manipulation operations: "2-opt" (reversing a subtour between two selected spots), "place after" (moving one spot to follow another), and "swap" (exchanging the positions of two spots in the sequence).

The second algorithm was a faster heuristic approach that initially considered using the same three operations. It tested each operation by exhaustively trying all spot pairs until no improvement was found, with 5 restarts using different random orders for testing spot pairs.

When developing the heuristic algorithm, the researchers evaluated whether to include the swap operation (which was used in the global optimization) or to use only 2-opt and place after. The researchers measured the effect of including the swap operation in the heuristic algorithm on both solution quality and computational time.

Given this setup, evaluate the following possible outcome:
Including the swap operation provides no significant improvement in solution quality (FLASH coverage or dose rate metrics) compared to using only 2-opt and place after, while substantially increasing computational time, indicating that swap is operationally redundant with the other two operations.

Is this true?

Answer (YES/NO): NO